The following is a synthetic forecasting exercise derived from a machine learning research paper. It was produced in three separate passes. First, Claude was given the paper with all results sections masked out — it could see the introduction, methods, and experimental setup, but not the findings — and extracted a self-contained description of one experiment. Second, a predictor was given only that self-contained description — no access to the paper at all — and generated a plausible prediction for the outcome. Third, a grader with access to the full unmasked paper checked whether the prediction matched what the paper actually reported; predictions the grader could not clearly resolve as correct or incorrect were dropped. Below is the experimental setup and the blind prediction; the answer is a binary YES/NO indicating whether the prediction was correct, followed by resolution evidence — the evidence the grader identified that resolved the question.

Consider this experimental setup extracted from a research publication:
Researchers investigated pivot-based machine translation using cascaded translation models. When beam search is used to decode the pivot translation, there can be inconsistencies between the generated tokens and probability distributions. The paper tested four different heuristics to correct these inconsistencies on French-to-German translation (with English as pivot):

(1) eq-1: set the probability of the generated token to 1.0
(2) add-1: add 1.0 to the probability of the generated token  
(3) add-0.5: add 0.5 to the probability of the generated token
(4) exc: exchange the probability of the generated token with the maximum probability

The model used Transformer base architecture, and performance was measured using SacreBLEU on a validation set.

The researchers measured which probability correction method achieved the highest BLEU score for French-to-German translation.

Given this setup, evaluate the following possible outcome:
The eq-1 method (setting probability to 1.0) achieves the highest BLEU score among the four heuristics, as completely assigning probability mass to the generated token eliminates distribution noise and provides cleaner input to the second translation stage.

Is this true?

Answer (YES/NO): NO